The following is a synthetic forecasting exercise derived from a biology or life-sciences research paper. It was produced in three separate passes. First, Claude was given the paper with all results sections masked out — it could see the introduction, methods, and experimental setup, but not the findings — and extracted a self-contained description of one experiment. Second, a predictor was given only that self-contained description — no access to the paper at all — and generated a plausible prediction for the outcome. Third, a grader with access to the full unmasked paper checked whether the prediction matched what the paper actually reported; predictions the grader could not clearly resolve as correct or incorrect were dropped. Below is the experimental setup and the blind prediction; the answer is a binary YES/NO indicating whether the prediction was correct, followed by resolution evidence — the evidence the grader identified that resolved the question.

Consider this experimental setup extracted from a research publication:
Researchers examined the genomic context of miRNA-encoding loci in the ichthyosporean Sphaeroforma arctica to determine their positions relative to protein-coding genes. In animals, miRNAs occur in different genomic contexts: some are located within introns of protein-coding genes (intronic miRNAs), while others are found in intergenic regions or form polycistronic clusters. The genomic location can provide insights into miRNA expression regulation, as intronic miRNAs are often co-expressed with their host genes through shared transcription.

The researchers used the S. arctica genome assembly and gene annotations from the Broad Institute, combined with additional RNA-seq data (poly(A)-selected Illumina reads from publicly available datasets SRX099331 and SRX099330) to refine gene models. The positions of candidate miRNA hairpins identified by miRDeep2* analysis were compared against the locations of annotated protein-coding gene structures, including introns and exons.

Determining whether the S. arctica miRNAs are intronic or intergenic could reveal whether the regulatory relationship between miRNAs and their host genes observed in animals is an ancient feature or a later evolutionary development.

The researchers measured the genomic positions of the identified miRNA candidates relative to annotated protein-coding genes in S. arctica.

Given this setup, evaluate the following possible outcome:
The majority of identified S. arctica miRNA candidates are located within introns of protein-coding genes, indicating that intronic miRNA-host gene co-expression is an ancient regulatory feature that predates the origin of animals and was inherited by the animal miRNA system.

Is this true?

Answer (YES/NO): NO